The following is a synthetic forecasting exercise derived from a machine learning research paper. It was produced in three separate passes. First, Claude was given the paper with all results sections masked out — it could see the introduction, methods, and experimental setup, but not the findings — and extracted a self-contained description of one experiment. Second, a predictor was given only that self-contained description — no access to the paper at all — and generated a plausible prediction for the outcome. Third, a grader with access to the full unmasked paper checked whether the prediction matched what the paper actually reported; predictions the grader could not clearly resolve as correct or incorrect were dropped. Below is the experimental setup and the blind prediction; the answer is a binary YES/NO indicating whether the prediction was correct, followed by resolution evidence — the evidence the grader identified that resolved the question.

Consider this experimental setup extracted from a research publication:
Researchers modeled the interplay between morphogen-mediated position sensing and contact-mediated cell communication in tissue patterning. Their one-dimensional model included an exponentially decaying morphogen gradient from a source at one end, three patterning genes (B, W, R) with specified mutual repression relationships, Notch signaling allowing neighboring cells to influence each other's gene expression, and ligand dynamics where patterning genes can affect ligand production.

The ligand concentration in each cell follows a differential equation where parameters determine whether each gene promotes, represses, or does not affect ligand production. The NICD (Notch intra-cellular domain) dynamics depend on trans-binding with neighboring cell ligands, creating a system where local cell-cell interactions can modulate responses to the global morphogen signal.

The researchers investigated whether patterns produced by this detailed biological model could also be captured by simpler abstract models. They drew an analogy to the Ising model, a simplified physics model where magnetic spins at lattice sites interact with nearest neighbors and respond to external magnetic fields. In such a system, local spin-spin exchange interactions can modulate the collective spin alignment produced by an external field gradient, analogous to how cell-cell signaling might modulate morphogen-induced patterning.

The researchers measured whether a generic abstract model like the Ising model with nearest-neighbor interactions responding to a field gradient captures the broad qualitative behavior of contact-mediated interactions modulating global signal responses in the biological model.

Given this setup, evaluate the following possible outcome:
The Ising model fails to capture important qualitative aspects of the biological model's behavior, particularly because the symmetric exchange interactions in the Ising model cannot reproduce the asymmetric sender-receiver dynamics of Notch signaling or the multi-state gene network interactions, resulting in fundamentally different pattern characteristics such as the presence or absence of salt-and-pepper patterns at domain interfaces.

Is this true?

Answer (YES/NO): NO